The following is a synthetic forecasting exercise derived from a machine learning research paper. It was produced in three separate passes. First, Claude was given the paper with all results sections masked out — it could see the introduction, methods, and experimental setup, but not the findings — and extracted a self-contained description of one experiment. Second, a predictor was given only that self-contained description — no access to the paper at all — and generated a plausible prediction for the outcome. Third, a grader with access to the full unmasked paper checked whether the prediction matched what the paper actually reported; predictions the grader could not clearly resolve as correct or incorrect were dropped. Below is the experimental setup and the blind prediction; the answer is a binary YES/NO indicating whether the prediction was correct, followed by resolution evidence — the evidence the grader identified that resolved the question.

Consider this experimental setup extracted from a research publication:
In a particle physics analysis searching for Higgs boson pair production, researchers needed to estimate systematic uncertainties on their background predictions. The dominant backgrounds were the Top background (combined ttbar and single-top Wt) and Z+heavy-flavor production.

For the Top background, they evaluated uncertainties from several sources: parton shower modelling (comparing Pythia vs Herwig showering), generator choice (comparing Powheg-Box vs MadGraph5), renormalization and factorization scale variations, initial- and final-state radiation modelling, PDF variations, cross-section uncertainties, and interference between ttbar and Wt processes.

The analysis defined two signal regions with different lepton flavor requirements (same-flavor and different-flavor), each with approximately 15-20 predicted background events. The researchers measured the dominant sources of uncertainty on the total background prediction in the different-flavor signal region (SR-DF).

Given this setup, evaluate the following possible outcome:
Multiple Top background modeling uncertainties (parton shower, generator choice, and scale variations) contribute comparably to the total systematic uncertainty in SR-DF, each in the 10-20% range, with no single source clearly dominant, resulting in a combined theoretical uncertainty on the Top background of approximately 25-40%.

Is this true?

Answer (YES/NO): NO